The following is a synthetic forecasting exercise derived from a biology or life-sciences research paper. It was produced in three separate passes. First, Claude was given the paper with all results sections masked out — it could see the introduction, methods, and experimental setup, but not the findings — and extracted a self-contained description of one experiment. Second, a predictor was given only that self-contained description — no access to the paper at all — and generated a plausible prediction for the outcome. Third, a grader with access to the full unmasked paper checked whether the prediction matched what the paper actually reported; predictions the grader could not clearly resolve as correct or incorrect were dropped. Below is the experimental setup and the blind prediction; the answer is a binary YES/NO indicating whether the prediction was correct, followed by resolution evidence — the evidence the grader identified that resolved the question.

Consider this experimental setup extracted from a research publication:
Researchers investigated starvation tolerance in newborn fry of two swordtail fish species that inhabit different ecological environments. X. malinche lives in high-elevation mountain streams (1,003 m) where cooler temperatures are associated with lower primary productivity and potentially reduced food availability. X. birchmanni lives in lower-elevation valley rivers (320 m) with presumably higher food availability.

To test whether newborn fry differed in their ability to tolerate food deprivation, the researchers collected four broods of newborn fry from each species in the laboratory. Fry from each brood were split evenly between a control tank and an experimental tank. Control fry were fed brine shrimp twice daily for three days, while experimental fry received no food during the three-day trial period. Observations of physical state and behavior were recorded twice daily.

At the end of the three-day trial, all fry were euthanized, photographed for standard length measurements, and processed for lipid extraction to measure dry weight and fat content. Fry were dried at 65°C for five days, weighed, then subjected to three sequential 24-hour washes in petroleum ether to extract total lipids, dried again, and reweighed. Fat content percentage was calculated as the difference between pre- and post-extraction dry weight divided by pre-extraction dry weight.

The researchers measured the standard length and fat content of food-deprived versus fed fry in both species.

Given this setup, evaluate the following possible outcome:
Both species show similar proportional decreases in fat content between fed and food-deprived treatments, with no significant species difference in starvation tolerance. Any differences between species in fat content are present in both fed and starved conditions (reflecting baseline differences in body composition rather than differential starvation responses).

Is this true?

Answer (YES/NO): NO